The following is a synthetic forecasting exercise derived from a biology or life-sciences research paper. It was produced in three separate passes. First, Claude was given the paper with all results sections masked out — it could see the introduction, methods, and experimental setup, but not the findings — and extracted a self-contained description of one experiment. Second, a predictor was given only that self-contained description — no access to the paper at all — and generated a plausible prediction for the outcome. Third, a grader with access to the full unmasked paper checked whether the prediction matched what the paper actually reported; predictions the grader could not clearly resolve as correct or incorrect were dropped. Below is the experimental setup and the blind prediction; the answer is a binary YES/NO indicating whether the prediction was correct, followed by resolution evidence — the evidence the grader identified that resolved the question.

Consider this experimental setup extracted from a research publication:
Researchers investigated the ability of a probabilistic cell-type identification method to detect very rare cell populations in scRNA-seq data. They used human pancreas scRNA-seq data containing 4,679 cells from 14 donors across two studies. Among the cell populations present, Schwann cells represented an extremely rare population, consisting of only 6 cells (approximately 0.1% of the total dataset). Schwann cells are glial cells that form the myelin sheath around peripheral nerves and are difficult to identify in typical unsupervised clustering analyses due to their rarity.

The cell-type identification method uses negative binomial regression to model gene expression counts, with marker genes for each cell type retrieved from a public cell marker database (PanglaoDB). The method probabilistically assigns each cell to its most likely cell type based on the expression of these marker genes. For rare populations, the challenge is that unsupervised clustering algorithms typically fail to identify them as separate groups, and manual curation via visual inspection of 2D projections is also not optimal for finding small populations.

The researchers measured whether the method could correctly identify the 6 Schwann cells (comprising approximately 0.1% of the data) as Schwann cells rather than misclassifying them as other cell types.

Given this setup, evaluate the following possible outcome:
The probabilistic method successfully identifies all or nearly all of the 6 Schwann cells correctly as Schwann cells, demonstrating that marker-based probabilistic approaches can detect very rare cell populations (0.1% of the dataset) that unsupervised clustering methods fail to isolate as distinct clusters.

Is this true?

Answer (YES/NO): YES